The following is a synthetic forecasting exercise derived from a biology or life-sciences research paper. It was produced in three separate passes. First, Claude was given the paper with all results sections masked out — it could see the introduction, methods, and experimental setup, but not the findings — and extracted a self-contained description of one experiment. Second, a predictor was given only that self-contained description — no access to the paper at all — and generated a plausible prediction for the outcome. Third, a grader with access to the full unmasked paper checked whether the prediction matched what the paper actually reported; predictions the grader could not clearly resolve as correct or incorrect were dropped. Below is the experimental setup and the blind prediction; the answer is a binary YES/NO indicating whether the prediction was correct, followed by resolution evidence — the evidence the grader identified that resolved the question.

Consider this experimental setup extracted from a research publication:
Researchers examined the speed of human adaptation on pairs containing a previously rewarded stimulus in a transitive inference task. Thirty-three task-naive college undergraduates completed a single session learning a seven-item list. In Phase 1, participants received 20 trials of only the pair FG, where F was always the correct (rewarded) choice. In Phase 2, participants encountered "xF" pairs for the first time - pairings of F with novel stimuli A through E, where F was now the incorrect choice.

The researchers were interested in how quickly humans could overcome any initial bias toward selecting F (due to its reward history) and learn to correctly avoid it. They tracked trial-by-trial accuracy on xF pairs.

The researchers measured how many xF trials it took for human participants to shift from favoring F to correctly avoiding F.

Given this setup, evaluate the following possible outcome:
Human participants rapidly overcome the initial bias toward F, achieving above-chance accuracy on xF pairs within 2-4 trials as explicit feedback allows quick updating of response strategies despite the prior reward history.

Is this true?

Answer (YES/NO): YES